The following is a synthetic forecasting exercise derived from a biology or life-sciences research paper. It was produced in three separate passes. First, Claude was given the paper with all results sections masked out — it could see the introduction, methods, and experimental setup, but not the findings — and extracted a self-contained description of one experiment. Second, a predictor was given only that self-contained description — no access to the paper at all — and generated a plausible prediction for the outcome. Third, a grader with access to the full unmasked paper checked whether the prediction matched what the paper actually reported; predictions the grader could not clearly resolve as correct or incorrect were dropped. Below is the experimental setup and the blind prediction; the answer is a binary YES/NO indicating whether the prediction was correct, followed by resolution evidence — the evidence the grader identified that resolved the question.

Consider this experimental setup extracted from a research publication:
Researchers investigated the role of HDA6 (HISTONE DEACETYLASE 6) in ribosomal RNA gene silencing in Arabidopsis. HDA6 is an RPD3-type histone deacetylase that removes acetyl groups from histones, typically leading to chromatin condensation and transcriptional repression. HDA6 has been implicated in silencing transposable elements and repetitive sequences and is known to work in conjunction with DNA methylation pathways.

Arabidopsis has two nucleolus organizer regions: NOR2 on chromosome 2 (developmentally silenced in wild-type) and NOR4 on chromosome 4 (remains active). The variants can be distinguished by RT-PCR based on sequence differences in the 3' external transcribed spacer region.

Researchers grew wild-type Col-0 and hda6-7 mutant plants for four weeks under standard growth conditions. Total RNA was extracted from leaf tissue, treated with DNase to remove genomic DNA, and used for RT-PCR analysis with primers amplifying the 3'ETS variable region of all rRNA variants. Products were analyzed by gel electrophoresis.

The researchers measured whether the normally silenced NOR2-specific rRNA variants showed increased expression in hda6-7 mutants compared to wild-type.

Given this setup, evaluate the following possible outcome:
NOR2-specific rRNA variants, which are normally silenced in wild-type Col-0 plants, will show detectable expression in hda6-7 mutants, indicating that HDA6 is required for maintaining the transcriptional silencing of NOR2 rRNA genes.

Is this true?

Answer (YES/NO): YES